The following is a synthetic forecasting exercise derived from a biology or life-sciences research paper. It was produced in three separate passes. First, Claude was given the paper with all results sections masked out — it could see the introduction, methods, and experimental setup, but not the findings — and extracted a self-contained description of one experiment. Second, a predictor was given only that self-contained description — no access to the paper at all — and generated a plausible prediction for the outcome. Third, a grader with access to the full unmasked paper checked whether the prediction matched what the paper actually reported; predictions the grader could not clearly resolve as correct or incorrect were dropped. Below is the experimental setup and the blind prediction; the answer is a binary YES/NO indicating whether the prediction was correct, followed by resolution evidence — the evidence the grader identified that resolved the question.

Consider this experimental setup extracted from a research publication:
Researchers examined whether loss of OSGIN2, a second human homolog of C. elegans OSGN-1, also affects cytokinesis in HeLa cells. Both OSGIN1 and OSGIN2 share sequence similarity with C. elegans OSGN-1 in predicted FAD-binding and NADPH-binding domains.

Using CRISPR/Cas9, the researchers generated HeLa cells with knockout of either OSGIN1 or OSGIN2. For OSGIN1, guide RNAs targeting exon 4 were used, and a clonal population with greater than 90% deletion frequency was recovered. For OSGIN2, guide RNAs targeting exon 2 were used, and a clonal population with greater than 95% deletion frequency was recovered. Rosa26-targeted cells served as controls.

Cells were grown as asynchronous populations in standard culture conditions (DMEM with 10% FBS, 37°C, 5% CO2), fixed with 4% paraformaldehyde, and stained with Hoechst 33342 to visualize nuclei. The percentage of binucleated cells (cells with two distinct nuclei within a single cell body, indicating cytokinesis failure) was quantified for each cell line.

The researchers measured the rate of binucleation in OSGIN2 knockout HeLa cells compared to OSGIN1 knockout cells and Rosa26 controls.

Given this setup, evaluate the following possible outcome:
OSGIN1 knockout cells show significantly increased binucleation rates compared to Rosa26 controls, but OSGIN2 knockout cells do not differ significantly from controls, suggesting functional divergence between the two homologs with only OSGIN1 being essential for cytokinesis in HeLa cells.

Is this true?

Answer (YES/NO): NO